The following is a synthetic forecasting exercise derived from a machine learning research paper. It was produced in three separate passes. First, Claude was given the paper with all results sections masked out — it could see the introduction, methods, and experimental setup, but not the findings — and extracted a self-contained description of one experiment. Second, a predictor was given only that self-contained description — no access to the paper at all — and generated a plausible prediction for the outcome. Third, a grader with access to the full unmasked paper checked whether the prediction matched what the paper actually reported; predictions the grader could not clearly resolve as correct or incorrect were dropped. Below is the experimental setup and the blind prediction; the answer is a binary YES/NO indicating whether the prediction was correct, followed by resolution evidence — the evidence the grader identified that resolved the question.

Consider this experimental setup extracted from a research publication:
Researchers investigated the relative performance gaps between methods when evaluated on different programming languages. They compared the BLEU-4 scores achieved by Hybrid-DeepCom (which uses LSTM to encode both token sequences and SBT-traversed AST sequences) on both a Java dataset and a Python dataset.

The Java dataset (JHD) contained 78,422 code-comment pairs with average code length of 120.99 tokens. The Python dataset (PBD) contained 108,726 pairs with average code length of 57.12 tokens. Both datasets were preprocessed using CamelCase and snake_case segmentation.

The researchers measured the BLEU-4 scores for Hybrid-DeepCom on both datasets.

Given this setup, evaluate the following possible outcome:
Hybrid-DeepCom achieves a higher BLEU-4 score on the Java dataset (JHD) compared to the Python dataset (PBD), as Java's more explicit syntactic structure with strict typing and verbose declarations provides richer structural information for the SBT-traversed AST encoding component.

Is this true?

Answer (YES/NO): YES